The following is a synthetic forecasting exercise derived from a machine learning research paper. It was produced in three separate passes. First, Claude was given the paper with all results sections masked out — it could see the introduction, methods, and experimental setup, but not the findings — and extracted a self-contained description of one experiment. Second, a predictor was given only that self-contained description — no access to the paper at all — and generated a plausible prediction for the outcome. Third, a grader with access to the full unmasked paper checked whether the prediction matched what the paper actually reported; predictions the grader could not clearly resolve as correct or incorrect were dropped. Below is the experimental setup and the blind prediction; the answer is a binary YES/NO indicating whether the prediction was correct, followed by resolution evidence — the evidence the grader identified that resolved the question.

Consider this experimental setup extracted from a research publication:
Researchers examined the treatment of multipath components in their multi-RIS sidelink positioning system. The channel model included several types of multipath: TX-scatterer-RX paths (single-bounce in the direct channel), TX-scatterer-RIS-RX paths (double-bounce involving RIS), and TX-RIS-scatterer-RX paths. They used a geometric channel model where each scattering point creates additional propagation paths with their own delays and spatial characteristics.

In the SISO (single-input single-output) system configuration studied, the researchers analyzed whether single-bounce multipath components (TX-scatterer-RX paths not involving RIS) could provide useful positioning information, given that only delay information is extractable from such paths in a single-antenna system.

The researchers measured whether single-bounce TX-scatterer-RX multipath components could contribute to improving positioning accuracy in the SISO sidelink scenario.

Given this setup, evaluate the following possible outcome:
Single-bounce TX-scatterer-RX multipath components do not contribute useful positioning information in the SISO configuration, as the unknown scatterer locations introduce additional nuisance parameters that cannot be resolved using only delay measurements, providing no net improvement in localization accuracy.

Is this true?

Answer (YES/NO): YES